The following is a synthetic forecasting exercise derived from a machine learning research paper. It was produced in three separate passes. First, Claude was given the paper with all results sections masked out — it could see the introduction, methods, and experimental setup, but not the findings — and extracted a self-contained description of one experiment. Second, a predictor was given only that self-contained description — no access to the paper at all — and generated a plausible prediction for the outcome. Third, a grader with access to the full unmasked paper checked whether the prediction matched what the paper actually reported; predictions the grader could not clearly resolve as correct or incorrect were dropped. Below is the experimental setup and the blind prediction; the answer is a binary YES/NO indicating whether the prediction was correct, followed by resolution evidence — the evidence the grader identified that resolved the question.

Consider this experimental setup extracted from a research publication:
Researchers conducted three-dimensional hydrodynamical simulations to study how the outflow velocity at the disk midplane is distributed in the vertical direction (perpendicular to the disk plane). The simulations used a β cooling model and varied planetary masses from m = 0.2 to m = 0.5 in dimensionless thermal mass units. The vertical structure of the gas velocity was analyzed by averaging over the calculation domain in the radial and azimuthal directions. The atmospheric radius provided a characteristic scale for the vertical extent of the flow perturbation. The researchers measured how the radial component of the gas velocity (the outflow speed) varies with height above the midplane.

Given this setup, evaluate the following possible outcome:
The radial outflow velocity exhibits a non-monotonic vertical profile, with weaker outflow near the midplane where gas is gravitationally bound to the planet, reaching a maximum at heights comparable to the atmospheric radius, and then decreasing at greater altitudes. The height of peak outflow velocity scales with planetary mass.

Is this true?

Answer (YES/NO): NO